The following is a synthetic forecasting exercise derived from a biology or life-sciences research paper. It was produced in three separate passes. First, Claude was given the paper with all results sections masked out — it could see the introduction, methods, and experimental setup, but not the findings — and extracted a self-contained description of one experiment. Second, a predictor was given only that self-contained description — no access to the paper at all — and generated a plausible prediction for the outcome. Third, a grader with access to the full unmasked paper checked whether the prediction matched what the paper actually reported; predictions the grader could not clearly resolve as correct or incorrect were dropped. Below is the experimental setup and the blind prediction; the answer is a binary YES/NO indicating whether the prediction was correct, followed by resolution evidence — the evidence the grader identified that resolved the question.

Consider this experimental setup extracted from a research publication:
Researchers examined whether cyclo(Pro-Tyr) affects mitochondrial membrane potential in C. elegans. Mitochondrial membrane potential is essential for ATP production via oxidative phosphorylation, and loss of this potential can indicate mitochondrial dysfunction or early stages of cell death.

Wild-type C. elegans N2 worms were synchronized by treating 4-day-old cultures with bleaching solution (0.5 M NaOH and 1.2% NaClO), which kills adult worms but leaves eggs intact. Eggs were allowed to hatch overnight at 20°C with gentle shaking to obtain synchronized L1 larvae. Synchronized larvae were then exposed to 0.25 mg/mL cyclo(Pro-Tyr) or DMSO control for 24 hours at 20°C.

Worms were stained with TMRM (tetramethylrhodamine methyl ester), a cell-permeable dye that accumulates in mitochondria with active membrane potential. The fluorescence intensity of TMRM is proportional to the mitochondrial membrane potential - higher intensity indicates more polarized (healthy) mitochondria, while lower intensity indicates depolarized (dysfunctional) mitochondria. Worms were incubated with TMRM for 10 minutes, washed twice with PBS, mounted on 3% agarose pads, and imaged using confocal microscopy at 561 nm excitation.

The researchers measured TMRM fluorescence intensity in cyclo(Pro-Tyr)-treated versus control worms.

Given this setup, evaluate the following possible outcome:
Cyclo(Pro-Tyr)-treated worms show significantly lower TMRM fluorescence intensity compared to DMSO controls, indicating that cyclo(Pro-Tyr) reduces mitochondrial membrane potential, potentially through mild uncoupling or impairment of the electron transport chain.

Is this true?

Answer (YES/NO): NO